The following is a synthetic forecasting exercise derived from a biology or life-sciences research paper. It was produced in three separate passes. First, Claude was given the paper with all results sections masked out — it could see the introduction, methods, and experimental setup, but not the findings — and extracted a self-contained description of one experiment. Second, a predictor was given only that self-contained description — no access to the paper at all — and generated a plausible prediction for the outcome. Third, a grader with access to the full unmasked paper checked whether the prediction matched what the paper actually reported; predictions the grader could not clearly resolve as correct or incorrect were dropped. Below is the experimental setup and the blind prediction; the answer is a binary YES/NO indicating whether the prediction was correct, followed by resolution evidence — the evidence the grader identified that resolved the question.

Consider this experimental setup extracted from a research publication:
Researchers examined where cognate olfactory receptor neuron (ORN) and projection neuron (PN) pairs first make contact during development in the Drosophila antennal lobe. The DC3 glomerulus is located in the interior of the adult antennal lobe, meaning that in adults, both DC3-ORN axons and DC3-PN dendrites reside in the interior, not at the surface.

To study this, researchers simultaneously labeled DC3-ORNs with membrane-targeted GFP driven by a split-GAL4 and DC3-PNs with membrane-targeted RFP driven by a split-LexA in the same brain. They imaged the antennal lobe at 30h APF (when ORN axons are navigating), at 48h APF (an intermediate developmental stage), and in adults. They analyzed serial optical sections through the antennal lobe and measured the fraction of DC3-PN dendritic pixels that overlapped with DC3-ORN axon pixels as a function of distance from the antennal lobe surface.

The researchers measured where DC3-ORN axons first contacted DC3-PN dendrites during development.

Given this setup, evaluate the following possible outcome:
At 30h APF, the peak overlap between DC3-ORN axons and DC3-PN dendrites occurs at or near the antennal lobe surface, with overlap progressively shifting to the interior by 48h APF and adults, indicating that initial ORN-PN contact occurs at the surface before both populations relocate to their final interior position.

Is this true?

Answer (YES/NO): YES